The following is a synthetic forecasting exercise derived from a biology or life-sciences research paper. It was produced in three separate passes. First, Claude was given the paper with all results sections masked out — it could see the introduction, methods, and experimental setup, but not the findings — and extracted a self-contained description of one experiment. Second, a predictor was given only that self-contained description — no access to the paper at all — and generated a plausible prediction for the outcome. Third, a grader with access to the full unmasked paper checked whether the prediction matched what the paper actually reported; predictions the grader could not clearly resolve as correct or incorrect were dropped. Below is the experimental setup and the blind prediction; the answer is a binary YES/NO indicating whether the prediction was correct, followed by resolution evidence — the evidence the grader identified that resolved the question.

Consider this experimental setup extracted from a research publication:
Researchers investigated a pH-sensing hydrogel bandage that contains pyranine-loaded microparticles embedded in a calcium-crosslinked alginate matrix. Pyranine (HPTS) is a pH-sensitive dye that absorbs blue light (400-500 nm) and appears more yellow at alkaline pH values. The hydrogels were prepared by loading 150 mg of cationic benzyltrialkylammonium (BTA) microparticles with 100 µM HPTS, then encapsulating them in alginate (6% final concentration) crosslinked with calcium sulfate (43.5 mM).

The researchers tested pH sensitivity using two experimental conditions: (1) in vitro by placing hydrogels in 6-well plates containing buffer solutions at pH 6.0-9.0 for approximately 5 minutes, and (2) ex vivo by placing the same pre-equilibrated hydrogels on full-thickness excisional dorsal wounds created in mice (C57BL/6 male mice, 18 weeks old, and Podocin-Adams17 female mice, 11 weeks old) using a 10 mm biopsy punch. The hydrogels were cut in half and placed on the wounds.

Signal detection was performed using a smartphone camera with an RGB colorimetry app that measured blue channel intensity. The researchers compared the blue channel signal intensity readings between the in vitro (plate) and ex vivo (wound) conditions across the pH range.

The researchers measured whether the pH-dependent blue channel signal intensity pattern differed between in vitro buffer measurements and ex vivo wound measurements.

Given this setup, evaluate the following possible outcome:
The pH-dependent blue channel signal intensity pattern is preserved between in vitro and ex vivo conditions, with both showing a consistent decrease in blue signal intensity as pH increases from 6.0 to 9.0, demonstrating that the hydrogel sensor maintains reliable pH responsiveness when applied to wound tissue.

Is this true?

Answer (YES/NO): YES